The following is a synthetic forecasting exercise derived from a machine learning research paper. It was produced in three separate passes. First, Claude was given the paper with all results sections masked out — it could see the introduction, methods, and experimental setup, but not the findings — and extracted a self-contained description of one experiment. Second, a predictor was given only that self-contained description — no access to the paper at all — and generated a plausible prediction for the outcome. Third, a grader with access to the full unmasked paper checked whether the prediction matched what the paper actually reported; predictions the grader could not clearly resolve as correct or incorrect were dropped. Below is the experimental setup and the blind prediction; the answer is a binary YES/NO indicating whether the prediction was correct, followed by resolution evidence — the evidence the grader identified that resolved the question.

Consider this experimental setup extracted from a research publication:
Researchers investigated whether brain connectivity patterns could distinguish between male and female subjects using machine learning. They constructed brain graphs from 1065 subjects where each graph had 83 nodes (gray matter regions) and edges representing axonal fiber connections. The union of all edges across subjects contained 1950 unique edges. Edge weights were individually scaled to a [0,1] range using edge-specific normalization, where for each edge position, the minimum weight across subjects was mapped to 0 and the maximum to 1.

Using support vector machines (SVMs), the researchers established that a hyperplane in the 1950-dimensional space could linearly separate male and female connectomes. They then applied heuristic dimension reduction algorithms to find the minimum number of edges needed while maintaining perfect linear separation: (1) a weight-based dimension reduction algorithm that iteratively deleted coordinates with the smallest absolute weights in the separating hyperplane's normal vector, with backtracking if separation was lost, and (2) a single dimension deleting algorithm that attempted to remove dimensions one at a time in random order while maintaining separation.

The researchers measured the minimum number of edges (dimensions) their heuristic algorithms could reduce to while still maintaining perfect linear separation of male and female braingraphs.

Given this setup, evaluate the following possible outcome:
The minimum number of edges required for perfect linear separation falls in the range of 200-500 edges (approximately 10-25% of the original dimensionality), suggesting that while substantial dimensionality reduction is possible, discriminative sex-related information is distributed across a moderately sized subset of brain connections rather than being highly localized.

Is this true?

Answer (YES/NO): NO